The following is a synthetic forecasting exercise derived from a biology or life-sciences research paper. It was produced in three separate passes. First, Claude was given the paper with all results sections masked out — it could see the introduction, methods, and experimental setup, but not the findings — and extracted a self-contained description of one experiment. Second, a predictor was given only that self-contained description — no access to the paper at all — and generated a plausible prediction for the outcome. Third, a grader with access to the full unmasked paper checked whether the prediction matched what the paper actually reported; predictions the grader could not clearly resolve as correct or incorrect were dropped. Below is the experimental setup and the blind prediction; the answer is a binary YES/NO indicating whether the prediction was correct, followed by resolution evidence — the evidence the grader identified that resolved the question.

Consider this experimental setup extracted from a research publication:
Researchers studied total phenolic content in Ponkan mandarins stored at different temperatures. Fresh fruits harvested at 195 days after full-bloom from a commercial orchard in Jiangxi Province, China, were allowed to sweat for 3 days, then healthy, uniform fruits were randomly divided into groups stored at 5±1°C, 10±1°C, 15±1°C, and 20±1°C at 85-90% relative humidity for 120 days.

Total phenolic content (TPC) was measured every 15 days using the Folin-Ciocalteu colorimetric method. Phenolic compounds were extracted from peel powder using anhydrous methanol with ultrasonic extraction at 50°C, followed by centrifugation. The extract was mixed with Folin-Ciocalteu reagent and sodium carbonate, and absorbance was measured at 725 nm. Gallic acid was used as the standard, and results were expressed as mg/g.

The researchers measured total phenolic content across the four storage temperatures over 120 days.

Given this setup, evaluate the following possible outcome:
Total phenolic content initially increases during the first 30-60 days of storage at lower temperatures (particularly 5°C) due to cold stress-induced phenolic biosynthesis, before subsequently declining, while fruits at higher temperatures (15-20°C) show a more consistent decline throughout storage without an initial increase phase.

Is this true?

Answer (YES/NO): NO